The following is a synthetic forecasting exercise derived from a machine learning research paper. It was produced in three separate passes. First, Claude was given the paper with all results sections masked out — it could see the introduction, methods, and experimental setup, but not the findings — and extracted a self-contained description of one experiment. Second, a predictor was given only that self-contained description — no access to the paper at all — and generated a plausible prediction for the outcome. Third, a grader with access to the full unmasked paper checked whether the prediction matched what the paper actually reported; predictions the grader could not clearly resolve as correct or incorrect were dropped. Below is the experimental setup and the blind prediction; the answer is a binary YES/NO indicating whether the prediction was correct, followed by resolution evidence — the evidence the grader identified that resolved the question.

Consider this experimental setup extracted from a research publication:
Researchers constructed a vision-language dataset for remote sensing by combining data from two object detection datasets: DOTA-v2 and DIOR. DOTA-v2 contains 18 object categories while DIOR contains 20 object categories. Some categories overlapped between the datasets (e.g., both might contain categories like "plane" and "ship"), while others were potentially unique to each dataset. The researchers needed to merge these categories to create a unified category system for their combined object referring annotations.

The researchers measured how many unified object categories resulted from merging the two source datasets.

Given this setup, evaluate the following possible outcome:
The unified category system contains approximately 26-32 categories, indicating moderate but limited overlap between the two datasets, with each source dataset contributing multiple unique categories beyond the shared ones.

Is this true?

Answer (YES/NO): YES